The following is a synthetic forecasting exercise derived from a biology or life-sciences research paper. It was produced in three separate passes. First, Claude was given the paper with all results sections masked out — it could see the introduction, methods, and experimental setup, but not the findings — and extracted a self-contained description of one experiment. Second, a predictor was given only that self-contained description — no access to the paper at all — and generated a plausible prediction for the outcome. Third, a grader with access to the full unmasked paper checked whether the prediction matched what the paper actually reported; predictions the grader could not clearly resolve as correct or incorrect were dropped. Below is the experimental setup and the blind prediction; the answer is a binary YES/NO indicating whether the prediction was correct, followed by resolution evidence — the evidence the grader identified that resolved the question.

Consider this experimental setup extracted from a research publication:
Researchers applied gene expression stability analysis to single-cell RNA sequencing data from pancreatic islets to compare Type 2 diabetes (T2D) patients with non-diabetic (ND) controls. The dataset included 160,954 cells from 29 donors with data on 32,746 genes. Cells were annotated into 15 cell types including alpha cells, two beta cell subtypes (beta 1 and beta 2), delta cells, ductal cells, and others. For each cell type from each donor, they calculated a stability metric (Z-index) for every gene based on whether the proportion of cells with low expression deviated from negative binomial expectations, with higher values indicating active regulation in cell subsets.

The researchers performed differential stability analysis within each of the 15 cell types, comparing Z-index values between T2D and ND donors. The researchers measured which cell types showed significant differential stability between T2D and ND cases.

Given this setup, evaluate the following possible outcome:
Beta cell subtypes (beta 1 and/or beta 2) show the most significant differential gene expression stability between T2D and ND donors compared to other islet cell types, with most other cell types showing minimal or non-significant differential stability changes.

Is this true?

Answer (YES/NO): YES